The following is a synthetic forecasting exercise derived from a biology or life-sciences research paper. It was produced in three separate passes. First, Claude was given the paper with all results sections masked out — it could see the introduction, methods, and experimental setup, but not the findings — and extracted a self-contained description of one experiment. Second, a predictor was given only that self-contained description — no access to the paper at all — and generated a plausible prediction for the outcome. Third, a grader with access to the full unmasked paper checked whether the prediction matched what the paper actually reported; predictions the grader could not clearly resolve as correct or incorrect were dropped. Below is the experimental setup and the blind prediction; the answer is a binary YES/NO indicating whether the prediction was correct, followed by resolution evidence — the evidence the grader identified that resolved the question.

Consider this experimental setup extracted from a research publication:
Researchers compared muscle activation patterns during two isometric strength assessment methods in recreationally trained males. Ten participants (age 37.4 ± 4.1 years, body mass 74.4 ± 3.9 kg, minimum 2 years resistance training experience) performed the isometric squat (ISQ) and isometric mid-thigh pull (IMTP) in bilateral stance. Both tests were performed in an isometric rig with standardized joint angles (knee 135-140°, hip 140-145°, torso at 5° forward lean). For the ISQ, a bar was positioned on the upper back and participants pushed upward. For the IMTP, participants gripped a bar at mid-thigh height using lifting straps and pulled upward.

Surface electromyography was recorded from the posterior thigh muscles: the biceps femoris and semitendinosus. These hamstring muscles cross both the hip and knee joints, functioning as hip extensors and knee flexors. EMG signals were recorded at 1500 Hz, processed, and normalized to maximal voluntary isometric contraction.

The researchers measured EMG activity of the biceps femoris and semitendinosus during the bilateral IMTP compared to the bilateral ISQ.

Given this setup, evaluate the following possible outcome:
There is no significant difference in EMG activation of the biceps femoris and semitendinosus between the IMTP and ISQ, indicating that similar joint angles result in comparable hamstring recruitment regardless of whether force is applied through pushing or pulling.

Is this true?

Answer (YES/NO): NO